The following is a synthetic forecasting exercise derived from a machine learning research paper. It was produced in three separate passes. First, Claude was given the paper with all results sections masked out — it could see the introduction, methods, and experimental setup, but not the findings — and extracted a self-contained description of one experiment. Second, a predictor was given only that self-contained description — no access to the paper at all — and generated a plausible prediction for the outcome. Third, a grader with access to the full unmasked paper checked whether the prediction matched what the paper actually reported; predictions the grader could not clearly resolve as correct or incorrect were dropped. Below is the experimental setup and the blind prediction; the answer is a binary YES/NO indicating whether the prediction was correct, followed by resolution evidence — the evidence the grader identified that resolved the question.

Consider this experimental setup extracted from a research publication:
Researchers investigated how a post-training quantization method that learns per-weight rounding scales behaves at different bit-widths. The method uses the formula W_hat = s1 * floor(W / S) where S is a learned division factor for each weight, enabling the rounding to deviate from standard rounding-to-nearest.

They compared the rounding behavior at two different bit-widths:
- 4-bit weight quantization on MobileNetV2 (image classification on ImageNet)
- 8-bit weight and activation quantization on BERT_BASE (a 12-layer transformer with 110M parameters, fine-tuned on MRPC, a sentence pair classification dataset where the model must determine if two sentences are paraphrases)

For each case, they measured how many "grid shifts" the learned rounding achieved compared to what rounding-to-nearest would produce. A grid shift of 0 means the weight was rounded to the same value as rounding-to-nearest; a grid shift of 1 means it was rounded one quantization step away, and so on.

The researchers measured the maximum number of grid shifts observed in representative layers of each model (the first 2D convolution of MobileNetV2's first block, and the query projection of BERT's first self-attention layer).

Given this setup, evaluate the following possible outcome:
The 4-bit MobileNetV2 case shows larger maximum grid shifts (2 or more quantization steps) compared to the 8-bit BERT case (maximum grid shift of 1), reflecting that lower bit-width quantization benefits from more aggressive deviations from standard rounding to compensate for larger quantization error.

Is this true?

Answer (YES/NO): NO